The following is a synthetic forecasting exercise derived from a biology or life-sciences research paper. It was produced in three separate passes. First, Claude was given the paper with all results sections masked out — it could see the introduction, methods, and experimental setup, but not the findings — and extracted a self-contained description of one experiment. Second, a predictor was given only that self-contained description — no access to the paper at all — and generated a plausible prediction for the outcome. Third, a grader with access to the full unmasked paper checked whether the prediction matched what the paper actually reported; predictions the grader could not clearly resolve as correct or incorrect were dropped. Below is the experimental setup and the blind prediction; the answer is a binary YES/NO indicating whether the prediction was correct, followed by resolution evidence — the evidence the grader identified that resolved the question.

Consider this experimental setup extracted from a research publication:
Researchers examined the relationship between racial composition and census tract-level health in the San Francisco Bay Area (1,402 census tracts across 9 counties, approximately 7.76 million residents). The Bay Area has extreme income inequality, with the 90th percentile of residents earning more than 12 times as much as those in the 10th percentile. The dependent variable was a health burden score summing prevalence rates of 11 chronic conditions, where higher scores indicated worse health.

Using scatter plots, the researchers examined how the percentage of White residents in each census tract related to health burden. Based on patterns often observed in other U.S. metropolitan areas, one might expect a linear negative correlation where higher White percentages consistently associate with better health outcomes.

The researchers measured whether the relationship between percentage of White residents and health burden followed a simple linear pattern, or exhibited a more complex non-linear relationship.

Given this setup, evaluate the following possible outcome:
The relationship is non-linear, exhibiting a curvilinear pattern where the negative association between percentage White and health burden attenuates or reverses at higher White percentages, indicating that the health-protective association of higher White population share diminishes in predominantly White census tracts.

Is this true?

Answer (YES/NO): YES